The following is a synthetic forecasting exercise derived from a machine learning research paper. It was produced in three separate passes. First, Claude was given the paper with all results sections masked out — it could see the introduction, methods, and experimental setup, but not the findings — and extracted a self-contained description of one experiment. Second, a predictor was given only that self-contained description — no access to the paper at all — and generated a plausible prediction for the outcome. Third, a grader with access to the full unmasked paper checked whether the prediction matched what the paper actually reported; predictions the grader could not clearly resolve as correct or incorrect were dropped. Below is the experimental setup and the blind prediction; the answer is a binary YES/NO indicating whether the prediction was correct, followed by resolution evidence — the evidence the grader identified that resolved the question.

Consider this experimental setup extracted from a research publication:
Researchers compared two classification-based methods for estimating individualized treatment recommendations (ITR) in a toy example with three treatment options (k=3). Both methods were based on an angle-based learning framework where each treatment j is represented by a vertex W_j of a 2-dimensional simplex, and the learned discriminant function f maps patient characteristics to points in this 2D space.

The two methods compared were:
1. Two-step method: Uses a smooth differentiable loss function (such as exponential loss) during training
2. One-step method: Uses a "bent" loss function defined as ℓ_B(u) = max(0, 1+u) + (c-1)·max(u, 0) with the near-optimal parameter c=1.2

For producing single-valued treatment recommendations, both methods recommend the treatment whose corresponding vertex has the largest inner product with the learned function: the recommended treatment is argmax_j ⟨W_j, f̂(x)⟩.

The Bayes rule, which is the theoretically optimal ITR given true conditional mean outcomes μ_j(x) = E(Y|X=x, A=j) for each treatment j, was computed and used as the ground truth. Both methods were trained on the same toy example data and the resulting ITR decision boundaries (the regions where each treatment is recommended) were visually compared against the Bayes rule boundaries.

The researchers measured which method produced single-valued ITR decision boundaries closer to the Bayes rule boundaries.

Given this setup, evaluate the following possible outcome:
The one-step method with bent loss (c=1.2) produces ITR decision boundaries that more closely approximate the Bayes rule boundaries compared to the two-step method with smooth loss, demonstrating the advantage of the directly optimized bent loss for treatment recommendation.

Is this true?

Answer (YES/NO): NO